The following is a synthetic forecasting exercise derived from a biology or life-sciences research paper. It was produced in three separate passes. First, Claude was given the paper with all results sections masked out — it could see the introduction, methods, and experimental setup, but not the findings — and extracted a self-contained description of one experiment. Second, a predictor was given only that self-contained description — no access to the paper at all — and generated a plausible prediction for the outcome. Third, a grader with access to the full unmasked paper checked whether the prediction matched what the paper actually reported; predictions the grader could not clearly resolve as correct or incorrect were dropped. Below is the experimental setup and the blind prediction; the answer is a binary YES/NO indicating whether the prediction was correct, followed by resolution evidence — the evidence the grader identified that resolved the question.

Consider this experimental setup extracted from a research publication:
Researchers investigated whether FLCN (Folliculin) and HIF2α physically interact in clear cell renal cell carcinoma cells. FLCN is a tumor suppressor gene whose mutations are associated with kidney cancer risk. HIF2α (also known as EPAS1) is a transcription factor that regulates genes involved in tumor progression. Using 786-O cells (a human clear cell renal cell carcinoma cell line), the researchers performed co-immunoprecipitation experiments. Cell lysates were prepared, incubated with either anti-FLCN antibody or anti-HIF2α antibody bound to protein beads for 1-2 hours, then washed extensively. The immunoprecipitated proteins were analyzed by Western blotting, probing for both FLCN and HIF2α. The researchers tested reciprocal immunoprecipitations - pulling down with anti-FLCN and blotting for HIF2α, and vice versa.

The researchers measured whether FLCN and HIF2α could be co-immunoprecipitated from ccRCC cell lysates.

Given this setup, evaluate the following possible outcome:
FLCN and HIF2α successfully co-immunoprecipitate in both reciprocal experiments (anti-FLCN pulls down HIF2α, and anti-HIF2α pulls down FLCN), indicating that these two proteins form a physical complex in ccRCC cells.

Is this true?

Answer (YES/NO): YES